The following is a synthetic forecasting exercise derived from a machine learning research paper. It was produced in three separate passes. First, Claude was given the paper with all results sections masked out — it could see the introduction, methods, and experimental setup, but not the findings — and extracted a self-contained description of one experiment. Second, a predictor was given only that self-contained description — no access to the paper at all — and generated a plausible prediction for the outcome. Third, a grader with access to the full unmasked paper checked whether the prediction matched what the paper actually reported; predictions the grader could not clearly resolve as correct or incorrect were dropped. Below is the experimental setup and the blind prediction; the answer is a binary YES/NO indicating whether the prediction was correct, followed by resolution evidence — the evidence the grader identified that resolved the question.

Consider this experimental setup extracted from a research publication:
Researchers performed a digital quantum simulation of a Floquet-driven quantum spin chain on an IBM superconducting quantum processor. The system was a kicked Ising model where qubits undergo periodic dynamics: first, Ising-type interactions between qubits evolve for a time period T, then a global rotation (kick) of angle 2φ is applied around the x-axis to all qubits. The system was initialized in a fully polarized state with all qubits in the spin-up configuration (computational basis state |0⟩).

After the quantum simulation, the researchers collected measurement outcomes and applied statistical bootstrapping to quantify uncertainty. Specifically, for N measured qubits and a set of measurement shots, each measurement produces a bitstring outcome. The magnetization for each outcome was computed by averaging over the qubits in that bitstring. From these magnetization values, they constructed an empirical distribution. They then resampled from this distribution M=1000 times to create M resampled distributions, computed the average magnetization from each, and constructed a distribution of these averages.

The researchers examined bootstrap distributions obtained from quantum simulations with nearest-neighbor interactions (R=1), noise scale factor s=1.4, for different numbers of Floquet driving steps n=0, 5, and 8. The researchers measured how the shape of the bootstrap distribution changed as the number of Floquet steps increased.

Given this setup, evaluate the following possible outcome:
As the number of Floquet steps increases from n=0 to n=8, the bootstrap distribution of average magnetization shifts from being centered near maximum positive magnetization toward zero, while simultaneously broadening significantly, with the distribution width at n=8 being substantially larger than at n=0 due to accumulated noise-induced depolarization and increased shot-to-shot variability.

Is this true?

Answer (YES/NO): YES